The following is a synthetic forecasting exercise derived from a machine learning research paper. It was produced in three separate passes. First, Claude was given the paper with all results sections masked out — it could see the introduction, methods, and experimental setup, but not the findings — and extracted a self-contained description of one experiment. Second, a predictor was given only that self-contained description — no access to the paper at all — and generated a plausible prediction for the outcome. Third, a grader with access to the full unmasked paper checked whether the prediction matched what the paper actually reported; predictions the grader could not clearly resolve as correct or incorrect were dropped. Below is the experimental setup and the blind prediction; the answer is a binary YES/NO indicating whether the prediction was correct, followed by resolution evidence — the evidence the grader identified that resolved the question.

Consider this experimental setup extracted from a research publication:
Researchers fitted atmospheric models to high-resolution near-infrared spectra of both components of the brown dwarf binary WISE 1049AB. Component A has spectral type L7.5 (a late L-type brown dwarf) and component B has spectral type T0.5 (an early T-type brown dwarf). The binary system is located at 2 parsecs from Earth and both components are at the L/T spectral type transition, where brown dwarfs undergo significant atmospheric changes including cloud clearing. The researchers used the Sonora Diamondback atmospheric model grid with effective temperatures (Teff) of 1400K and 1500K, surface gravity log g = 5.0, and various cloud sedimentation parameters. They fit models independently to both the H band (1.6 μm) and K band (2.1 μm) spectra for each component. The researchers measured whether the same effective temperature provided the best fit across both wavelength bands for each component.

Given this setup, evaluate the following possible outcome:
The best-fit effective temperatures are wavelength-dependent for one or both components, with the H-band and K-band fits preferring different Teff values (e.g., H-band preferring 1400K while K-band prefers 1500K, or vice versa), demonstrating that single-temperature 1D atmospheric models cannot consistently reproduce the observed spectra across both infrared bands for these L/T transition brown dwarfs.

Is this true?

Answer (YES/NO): YES